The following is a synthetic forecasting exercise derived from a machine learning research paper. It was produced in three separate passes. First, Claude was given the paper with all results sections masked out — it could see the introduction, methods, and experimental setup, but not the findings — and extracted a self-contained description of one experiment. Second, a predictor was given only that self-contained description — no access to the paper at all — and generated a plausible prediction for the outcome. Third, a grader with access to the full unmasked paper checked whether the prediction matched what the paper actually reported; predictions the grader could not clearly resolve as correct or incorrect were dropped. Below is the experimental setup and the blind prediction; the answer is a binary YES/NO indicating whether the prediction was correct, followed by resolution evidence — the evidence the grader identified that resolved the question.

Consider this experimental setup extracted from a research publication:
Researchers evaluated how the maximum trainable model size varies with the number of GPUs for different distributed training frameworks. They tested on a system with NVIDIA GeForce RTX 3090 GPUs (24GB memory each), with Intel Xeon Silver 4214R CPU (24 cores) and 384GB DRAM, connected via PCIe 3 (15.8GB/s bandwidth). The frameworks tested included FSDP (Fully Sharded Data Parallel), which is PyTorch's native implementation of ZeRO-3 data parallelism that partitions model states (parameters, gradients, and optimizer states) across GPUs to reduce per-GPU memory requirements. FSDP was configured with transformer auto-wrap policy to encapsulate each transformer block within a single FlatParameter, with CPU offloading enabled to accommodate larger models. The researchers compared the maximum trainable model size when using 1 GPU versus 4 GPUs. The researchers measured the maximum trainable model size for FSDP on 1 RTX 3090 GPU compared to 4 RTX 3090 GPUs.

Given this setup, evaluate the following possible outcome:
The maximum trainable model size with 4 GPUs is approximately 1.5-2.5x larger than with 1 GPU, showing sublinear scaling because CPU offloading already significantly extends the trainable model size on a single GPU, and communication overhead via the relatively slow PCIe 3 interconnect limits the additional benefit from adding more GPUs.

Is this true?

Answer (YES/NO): NO